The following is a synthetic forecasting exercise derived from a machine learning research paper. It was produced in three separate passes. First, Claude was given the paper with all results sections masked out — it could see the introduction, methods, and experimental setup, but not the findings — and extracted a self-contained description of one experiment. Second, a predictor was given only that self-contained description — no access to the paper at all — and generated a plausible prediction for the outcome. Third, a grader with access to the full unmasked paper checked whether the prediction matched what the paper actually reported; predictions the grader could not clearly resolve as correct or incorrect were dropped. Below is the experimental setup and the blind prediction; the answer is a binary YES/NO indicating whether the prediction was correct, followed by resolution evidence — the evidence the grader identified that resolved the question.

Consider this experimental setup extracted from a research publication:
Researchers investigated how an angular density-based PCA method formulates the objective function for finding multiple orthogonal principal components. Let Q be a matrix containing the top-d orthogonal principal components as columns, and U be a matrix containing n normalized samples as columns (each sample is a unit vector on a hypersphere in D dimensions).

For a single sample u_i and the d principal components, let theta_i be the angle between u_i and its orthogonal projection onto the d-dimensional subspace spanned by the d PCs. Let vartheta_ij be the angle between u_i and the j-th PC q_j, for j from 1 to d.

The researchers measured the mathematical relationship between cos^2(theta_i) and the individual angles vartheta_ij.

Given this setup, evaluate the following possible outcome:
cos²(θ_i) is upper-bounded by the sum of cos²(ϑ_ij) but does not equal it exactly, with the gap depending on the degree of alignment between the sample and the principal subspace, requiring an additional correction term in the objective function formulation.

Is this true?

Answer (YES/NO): NO